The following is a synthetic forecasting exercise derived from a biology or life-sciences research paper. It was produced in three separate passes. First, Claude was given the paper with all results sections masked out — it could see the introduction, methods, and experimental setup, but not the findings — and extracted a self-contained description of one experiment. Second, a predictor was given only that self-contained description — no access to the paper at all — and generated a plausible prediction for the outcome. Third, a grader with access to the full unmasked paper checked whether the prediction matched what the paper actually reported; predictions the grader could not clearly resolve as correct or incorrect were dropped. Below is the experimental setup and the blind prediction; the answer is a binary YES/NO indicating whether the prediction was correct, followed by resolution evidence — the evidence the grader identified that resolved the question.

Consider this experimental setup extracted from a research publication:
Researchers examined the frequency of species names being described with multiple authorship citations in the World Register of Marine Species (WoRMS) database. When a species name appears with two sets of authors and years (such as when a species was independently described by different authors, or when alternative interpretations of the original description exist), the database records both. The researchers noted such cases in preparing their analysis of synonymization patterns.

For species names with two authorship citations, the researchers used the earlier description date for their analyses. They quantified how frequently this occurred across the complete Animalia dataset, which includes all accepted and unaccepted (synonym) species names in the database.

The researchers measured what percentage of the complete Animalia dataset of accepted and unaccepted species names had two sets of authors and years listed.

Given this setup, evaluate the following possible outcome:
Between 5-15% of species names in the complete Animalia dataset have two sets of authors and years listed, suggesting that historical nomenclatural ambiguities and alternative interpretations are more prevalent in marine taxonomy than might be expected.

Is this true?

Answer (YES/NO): NO